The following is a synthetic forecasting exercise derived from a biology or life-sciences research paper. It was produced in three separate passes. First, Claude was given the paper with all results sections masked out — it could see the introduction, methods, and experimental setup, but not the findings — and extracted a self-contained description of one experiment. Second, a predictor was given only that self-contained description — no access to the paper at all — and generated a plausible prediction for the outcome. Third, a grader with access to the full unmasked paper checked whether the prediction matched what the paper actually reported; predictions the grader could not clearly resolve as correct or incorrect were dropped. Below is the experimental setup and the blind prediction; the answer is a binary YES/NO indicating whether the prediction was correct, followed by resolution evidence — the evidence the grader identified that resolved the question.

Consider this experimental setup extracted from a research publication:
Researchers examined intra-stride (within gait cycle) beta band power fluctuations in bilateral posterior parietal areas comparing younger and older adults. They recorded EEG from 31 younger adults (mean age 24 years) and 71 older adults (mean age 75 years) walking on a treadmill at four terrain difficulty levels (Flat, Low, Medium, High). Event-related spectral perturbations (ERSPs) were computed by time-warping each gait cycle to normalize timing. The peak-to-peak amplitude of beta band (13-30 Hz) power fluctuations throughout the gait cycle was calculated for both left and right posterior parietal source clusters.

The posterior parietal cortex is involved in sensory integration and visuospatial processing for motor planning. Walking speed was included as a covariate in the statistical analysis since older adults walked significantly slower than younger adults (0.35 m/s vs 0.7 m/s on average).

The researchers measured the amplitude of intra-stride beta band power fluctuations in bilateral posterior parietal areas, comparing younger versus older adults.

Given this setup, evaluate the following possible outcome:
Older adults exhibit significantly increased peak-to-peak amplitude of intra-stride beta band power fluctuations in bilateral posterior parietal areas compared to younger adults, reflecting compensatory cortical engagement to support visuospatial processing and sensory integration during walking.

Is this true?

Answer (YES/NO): NO